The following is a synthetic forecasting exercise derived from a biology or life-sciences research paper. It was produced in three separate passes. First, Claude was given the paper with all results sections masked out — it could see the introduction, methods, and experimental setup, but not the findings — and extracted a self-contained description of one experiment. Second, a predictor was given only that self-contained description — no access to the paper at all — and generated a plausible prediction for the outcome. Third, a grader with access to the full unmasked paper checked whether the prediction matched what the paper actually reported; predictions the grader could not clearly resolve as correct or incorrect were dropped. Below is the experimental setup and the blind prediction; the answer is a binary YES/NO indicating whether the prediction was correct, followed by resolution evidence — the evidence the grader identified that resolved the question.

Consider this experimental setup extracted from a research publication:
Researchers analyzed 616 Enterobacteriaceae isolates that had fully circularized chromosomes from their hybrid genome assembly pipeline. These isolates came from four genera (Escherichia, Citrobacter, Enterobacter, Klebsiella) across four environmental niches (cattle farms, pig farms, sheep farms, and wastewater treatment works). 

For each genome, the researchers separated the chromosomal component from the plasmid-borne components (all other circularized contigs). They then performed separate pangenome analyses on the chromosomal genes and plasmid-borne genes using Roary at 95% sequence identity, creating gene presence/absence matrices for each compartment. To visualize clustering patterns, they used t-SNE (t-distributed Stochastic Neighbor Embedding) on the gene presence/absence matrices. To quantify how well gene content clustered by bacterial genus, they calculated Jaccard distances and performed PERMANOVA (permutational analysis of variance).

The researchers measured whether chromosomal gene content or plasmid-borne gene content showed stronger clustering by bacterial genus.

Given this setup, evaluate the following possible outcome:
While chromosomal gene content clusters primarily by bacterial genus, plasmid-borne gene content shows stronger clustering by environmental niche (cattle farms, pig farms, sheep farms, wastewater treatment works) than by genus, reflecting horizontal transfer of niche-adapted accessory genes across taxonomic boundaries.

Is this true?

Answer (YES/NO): NO